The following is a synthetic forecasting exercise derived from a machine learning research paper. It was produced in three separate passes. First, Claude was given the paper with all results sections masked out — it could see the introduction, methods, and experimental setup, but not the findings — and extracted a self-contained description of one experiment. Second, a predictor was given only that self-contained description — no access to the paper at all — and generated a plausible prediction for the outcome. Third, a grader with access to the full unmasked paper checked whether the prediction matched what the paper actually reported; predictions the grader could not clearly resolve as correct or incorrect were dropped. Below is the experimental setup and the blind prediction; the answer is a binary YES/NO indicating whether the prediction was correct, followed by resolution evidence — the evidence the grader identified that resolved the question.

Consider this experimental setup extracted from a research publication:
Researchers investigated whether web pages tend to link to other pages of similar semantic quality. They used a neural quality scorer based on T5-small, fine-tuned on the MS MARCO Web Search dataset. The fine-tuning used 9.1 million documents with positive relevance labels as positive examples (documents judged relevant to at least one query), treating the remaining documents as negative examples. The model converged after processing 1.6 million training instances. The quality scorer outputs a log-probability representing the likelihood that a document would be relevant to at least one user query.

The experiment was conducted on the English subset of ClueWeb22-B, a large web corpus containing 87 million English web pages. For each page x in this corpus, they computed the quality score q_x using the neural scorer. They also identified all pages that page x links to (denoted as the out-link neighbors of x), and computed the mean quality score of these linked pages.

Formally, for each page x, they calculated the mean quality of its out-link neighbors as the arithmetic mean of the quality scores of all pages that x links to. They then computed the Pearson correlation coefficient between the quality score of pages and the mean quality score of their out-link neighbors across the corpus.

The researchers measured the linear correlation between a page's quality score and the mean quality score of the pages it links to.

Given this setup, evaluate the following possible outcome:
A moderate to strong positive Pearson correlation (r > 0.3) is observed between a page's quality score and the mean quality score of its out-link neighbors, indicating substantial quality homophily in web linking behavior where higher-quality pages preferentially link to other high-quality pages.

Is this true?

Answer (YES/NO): NO